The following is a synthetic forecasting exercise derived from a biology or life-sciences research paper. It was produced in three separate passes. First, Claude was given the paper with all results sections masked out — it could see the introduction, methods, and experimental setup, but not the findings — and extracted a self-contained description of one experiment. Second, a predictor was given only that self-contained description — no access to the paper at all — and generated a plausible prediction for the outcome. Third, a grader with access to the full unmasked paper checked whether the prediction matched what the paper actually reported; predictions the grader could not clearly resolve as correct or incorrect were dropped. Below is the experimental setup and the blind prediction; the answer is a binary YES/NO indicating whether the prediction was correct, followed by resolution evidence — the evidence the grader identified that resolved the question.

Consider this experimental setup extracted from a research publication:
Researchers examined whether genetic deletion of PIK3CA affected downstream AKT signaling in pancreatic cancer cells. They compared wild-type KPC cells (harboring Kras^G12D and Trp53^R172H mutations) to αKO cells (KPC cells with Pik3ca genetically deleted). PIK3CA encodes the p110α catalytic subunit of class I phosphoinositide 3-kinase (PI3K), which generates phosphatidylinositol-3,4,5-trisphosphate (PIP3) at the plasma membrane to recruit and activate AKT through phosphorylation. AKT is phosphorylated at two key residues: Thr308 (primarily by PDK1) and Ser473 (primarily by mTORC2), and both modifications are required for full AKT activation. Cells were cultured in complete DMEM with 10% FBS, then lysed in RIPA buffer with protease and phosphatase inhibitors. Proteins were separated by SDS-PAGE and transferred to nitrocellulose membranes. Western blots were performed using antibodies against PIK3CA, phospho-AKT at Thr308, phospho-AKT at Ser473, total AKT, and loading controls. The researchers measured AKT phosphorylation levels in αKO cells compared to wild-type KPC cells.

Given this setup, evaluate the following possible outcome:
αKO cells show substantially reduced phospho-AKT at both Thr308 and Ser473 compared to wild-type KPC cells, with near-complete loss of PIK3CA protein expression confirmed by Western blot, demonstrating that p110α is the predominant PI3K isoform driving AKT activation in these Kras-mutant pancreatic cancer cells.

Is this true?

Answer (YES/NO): NO